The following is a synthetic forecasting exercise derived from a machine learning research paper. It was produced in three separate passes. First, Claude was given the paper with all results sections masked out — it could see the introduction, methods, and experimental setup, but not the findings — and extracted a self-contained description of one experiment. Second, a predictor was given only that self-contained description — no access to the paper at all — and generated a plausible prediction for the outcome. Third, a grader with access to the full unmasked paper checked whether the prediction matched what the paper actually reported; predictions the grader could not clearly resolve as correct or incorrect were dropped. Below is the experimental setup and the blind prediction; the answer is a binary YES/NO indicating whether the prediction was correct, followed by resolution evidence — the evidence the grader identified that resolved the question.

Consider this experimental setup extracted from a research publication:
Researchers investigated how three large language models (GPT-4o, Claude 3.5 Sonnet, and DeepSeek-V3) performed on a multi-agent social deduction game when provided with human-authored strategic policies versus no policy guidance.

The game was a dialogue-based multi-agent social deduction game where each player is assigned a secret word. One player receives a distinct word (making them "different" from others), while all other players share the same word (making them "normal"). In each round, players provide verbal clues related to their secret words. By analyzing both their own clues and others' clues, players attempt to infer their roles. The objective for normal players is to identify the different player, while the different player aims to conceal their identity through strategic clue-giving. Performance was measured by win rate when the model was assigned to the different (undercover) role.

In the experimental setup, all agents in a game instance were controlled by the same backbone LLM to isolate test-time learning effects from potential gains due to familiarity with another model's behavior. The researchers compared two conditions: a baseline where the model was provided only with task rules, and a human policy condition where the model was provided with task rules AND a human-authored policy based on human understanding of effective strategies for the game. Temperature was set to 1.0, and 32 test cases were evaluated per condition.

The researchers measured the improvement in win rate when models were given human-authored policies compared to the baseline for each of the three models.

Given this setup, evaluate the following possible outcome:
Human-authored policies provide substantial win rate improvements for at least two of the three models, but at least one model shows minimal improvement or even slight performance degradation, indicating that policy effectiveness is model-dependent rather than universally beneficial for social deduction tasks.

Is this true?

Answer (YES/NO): NO